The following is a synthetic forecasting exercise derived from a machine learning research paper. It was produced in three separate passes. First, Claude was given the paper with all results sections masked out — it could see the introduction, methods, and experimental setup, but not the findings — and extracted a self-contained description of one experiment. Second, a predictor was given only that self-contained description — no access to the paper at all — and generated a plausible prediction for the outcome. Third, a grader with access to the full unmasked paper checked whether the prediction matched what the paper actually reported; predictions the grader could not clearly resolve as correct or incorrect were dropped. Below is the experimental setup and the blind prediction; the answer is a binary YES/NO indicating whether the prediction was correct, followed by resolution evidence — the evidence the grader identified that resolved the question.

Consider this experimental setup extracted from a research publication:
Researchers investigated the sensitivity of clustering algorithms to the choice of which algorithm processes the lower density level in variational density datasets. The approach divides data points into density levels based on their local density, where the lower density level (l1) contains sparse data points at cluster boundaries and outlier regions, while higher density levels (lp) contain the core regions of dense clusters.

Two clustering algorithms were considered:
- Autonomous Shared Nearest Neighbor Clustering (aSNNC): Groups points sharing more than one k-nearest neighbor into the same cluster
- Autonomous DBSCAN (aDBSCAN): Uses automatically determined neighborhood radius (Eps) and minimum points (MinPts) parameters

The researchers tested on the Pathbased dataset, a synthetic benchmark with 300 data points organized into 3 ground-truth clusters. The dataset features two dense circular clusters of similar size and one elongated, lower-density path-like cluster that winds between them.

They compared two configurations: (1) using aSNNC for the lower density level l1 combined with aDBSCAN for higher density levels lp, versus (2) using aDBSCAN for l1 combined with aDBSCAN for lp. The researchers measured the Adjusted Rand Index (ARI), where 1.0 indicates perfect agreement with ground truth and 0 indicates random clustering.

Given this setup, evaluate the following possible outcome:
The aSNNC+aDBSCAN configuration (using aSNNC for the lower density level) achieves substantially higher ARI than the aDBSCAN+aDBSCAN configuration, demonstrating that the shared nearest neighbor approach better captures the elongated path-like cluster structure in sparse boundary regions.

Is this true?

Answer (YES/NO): YES